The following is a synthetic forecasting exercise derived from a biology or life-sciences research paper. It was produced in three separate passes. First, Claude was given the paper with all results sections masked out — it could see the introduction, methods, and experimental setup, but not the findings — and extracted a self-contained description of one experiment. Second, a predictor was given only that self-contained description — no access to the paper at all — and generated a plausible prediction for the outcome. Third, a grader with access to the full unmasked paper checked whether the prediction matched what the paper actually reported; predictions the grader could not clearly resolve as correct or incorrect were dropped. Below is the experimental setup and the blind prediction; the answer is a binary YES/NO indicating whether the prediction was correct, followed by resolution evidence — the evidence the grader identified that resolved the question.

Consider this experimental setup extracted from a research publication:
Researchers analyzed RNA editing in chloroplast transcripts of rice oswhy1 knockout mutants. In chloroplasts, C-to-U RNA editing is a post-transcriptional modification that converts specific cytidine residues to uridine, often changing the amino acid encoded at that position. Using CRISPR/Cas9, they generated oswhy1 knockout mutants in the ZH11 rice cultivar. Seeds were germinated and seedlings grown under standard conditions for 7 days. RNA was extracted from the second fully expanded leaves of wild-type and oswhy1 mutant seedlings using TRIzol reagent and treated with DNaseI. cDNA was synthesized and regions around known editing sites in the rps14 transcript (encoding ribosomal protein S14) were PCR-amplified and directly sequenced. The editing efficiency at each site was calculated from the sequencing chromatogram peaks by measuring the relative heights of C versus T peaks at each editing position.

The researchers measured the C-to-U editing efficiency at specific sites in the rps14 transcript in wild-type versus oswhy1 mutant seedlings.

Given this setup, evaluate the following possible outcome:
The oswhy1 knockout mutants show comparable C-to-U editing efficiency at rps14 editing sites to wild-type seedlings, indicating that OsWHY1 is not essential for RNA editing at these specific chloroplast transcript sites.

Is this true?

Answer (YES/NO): NO